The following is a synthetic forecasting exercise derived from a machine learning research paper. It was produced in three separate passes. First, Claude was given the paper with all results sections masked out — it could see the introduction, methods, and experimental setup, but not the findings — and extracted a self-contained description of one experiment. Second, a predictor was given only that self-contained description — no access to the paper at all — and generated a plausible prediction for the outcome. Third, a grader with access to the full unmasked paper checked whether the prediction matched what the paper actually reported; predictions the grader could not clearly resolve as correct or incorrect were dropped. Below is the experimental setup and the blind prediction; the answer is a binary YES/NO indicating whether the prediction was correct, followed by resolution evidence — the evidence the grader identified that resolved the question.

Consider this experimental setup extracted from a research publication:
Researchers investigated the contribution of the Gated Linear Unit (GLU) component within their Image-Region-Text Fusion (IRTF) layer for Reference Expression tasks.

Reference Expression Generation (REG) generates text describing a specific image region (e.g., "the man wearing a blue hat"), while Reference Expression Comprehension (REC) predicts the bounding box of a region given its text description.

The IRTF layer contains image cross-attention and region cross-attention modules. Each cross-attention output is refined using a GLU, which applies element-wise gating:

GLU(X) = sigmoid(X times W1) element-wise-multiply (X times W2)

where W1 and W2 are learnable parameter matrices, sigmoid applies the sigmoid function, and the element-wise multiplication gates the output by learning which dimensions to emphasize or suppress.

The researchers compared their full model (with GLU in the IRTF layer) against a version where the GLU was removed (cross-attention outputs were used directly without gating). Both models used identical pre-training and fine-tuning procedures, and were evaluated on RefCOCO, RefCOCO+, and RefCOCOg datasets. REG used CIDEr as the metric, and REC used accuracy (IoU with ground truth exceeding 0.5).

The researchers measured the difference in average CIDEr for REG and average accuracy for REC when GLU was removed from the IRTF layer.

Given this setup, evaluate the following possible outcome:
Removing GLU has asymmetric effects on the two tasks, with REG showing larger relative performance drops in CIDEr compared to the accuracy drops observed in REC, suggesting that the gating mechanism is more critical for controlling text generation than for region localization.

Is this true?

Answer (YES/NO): YES